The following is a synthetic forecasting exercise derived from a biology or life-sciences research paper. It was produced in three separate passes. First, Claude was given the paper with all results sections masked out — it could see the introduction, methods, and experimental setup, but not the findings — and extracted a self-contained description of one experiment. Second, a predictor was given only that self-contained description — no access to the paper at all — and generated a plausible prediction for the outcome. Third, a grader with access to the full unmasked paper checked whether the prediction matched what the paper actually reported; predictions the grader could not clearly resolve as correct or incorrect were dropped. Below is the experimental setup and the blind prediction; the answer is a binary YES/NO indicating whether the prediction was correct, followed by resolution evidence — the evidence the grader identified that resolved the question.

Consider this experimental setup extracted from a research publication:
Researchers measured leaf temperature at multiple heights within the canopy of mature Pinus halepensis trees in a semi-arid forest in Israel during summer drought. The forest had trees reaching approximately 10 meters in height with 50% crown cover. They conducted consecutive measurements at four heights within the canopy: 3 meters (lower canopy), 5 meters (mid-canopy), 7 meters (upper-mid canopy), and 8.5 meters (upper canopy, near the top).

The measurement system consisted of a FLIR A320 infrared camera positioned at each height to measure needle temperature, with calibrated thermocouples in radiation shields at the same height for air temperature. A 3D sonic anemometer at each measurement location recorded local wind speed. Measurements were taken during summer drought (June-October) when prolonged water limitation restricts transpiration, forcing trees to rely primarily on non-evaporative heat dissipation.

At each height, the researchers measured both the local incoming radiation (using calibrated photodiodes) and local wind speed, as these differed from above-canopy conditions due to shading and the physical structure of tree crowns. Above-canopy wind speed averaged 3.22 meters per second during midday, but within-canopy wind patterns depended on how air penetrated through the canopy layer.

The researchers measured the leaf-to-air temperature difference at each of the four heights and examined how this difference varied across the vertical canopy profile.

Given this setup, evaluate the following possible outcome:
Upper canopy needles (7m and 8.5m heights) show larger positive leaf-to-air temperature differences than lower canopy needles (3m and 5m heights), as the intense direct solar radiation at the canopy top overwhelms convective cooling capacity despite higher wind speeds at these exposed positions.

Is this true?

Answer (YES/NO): NO